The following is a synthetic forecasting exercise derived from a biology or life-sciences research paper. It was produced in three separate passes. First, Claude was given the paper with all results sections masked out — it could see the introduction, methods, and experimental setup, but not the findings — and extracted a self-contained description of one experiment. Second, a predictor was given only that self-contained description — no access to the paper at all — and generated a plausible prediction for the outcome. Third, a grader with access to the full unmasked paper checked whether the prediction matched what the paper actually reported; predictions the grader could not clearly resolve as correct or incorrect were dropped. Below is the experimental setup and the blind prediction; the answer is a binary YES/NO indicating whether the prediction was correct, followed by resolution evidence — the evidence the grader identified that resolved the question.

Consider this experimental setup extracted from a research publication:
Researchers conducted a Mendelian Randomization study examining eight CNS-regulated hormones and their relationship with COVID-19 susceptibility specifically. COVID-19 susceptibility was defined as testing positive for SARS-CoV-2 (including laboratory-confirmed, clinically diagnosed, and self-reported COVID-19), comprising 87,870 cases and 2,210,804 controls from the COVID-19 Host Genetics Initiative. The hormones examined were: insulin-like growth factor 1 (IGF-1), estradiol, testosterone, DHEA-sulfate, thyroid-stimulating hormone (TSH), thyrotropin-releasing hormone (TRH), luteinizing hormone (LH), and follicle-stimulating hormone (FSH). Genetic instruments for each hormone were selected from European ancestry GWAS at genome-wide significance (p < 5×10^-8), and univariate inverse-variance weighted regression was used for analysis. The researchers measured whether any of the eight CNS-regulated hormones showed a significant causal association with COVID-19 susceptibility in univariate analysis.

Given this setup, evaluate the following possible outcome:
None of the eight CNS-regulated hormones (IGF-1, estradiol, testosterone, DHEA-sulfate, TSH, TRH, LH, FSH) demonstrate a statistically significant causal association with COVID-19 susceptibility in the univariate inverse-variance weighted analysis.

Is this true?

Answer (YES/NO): YES